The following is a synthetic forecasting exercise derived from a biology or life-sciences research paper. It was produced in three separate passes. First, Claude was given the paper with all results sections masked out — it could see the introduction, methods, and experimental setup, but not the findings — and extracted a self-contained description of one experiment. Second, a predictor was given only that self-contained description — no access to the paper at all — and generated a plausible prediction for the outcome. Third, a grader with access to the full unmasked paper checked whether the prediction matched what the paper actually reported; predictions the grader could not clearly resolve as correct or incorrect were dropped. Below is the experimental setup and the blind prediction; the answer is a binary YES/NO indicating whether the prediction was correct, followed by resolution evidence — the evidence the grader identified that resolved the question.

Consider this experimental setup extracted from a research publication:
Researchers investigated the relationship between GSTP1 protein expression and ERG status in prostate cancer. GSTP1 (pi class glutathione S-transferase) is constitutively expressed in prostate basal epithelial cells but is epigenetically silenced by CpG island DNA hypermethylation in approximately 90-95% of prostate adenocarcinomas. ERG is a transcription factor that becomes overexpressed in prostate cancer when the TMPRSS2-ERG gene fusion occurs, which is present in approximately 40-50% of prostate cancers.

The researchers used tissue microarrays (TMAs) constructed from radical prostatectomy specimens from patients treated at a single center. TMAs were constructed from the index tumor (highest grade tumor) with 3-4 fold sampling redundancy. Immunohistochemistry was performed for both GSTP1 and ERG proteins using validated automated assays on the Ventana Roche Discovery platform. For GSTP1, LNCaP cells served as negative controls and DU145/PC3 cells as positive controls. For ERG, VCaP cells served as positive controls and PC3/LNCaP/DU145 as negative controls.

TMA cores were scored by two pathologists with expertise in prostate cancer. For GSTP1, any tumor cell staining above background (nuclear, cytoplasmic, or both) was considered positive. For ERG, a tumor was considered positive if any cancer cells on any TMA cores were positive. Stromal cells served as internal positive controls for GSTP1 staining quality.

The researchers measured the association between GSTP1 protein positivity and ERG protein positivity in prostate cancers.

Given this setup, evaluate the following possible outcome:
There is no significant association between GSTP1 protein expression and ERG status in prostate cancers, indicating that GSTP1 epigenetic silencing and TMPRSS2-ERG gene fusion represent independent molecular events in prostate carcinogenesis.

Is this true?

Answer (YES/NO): NO